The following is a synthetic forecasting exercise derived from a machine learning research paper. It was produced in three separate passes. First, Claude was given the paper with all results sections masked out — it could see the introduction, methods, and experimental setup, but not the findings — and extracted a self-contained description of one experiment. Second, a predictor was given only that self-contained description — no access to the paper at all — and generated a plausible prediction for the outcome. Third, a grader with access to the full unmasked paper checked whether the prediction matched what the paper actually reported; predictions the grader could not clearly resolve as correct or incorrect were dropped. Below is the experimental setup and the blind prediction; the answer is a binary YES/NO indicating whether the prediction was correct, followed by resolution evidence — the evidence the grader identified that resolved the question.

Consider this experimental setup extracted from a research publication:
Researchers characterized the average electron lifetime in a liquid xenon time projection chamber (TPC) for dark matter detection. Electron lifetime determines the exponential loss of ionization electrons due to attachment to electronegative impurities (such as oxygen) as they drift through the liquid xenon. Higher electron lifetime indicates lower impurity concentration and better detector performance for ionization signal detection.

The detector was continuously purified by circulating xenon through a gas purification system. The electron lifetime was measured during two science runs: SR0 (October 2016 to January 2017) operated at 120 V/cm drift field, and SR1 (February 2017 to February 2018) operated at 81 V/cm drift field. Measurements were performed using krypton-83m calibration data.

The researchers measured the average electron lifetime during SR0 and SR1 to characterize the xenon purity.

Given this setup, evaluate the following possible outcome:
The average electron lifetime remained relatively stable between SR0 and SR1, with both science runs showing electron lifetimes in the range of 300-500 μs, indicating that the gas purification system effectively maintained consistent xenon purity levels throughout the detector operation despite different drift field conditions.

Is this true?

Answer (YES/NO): NO